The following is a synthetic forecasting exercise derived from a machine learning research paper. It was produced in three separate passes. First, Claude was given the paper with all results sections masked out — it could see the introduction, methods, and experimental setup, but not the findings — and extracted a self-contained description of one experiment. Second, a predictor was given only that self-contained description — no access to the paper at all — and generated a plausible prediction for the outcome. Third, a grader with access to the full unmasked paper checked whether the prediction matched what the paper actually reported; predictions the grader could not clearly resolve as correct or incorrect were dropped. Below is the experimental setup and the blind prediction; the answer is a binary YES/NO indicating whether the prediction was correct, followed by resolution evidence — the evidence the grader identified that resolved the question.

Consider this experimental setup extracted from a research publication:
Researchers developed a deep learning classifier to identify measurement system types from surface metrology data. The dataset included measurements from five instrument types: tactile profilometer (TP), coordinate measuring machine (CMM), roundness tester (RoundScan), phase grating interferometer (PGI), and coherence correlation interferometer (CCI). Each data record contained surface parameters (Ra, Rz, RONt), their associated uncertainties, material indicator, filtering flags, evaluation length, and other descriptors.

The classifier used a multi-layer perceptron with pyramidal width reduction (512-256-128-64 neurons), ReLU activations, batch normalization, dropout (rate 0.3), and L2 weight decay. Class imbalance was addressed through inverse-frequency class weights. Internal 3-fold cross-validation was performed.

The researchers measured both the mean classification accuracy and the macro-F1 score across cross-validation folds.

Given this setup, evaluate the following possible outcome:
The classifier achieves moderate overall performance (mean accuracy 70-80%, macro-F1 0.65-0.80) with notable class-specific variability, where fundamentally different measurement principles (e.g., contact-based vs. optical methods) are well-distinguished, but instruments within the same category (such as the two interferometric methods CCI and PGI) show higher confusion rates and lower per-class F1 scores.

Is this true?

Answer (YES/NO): NO